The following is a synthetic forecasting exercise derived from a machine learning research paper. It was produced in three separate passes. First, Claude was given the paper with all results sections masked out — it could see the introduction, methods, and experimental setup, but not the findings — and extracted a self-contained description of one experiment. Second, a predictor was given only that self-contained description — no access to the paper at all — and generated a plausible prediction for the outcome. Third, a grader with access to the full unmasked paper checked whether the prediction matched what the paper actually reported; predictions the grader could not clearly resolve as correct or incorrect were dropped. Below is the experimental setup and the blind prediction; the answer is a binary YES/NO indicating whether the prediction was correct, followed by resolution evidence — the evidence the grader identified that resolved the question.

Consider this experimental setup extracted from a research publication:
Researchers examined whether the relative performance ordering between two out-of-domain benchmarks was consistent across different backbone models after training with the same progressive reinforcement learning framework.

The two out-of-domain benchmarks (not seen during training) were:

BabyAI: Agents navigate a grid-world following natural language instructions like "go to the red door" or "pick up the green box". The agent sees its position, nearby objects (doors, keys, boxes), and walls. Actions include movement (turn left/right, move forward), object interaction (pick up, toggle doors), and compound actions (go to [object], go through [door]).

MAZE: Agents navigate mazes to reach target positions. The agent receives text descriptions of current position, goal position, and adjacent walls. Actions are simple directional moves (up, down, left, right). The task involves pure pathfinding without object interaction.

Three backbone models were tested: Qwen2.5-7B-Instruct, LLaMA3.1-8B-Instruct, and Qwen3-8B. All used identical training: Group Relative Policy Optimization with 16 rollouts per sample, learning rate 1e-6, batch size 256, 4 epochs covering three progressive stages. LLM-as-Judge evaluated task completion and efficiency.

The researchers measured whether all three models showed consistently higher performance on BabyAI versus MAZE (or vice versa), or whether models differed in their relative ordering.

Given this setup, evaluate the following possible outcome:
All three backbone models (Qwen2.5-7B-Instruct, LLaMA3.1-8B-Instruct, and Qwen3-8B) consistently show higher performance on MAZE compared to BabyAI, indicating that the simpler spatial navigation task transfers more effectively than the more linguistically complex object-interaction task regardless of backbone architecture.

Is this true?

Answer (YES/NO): NO